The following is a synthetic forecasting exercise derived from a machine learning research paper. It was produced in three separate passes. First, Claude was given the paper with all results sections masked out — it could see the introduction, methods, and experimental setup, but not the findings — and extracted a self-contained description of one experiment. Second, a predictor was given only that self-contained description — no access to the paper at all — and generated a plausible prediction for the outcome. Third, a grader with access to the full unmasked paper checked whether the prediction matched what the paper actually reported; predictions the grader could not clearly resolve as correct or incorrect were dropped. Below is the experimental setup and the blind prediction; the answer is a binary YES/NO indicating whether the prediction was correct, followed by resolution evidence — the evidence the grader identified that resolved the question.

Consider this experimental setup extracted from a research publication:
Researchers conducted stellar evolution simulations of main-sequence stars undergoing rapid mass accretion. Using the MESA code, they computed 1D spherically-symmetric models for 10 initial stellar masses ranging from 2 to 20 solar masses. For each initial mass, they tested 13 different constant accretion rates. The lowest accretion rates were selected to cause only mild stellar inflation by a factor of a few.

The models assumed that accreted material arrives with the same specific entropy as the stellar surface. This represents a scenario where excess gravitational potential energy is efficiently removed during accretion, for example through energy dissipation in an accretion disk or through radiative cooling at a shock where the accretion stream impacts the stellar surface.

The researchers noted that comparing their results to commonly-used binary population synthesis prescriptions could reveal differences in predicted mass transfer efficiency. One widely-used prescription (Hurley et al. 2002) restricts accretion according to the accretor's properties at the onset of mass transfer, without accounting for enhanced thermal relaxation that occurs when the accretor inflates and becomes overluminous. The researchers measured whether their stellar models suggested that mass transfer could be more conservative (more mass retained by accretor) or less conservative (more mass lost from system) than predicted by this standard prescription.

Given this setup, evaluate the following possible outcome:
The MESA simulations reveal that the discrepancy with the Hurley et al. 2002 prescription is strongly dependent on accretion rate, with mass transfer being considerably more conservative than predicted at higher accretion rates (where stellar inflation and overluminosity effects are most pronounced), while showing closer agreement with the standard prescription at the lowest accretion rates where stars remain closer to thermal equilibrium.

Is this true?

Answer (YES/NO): NO